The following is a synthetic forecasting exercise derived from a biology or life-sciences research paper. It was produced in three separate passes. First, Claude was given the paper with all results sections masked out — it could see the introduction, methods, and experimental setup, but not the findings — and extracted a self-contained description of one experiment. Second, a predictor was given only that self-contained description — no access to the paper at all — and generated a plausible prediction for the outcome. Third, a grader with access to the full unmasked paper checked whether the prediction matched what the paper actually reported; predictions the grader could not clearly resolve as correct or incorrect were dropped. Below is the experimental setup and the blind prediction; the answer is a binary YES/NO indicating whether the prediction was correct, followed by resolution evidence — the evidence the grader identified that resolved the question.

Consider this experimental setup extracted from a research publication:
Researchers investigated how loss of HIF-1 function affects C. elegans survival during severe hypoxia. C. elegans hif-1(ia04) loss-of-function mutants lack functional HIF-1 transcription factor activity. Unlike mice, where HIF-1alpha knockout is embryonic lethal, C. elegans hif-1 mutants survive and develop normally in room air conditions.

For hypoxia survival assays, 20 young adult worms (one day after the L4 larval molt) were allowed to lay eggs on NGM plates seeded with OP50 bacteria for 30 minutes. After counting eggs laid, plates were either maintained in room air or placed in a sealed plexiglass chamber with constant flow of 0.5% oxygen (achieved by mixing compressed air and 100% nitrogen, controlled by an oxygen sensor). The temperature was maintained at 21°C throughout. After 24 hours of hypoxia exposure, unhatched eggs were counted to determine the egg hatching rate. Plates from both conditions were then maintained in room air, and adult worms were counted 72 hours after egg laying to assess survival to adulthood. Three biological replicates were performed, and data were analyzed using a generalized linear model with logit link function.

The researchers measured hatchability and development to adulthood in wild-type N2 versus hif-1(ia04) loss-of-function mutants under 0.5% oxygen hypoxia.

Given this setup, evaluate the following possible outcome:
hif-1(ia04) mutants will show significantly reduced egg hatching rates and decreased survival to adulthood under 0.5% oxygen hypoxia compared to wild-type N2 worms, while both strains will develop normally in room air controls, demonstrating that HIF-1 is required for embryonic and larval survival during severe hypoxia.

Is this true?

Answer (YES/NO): YES